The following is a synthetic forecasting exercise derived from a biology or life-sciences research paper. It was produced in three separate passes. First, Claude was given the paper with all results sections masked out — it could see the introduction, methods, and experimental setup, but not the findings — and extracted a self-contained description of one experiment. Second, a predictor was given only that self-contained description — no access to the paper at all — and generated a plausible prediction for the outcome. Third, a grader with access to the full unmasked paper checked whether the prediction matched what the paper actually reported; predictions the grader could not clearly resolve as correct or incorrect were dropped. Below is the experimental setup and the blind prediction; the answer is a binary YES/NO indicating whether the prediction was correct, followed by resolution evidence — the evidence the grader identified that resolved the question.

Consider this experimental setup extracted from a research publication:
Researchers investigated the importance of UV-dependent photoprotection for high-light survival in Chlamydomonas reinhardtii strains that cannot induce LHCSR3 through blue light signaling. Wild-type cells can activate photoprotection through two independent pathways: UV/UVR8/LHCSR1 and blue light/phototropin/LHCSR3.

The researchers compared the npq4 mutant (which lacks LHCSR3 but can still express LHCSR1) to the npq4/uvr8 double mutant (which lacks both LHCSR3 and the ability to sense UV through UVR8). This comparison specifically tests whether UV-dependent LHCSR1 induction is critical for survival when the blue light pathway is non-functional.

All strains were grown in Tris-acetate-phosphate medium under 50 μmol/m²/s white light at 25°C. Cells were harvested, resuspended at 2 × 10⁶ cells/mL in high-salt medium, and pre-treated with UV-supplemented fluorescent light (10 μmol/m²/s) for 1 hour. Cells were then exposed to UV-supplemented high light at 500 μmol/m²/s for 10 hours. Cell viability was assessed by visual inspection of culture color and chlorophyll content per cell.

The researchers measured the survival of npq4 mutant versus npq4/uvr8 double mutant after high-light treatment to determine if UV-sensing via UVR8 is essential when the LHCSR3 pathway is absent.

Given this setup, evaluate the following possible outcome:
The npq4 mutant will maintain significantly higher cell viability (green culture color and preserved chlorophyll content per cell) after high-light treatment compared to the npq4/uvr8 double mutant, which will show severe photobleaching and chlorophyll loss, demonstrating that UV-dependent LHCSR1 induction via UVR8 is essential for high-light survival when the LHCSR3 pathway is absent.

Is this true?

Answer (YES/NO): YES